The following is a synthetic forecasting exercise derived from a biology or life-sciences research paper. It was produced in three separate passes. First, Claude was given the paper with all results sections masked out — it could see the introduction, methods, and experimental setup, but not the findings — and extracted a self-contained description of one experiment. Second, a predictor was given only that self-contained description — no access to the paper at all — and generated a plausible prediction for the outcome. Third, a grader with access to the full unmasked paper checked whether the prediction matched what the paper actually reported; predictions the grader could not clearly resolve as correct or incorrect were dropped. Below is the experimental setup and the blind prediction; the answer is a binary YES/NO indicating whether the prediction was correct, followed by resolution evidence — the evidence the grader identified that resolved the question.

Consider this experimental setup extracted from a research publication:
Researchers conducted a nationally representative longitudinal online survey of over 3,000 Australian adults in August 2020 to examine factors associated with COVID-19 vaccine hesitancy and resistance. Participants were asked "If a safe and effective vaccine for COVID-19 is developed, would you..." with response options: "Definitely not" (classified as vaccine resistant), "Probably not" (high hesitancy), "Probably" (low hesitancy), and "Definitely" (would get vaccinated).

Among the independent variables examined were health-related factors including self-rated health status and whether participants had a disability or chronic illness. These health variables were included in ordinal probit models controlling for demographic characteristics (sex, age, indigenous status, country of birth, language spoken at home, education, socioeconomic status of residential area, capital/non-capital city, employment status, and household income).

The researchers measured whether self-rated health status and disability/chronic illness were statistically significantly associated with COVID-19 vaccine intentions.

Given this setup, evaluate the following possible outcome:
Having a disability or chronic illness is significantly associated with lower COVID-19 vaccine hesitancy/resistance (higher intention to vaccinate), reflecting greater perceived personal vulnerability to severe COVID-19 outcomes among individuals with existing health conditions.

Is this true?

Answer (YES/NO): NO